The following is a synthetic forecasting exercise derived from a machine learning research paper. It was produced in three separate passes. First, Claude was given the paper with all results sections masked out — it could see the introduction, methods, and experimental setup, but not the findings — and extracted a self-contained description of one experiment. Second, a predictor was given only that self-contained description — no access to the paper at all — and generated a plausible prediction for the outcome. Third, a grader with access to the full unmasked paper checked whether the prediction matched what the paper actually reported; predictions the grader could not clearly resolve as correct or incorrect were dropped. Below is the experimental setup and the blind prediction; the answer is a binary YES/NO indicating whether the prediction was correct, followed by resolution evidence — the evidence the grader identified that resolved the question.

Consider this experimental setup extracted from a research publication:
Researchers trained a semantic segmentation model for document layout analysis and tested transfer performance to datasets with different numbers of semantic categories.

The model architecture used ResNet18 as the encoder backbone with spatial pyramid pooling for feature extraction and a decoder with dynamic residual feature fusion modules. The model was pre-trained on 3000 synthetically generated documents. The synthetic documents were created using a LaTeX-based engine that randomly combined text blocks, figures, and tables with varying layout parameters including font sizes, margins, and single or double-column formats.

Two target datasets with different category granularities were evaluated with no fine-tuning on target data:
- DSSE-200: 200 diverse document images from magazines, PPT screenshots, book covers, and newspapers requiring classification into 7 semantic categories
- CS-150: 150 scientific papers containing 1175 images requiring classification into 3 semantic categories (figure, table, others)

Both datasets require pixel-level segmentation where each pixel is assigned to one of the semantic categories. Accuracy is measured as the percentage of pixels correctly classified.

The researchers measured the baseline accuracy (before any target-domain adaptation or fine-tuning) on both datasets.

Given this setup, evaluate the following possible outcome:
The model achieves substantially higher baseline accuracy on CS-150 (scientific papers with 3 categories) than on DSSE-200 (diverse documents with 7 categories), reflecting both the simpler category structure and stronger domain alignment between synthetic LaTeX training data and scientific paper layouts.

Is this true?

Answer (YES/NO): YES